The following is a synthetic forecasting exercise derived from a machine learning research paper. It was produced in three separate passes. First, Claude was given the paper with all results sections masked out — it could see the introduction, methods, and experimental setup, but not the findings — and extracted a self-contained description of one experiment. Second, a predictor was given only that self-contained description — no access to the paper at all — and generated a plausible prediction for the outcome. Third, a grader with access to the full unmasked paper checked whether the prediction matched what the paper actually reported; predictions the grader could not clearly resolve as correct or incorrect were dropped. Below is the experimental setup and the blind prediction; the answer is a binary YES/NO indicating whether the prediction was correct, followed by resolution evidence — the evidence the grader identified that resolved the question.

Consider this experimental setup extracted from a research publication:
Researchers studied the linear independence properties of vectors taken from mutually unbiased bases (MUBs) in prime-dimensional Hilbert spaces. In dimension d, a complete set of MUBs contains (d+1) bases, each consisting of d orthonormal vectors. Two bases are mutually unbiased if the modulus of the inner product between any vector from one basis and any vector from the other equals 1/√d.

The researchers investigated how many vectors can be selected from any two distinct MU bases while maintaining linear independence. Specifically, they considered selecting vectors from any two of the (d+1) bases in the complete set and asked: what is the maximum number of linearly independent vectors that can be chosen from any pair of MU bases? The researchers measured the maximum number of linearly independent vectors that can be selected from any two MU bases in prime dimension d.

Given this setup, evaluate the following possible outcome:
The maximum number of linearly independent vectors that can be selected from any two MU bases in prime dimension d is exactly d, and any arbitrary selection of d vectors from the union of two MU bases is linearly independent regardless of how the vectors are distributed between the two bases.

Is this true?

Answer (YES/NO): YES